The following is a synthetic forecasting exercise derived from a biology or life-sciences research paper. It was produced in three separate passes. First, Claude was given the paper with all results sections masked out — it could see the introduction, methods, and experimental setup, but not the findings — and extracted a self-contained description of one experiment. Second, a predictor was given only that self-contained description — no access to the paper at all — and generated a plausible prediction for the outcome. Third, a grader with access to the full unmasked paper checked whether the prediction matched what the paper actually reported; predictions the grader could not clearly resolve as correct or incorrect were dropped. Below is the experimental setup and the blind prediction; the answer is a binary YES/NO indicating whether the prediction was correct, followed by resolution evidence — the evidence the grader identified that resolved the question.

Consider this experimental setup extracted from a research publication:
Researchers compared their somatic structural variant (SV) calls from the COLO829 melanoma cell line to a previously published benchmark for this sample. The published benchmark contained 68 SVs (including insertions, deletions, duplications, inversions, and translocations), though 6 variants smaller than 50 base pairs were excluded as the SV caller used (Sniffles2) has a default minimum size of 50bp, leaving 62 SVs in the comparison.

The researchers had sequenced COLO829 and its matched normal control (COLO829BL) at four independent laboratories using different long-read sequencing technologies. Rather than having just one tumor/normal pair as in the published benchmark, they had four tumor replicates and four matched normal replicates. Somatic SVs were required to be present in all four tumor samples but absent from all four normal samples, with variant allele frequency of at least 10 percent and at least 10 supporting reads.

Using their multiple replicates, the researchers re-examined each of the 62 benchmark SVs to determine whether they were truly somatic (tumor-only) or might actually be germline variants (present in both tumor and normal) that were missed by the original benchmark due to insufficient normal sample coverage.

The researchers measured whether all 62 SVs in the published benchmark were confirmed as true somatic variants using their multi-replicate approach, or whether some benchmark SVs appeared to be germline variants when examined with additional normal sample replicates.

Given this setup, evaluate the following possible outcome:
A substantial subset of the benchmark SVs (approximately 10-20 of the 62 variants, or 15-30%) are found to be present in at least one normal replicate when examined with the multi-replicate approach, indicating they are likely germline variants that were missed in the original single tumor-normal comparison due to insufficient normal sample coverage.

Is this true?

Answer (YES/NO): NO